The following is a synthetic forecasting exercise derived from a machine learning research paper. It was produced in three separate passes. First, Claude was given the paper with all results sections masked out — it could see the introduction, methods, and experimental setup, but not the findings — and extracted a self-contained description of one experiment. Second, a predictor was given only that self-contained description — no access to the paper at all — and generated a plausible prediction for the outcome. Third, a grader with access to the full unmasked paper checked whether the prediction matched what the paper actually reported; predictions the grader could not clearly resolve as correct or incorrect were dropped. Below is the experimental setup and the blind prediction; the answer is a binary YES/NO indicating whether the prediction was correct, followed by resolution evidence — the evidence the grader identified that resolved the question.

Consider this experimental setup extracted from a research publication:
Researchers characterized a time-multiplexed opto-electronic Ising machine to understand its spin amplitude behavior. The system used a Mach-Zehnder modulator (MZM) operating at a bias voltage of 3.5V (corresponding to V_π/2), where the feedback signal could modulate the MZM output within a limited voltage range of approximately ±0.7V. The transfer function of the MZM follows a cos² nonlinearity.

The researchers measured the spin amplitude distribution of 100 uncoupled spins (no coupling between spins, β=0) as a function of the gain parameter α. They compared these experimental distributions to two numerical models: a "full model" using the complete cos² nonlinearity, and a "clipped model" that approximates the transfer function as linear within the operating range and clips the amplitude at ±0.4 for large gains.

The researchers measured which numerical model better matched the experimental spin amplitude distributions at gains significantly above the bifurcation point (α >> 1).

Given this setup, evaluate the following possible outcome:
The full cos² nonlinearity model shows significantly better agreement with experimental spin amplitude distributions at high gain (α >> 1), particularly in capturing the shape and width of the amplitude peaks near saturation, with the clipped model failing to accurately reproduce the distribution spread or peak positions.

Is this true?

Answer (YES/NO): NO